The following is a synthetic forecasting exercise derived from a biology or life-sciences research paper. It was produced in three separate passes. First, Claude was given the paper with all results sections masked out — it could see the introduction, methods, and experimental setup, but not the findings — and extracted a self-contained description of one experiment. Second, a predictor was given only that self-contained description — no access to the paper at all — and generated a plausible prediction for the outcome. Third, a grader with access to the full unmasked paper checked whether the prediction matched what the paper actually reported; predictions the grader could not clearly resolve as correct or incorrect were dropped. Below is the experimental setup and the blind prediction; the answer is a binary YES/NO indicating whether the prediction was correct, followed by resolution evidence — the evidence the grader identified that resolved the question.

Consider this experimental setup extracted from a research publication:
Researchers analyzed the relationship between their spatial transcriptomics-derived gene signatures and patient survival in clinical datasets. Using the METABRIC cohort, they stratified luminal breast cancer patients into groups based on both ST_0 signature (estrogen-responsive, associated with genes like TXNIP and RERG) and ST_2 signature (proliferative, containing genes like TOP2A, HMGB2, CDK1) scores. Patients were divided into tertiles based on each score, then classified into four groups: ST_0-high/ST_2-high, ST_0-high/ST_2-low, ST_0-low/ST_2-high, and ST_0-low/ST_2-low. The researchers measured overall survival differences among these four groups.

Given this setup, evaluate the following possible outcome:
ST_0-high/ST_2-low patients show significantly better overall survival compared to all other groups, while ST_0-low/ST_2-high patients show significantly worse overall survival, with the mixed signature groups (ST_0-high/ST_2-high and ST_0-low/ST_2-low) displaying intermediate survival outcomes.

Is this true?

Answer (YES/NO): NO